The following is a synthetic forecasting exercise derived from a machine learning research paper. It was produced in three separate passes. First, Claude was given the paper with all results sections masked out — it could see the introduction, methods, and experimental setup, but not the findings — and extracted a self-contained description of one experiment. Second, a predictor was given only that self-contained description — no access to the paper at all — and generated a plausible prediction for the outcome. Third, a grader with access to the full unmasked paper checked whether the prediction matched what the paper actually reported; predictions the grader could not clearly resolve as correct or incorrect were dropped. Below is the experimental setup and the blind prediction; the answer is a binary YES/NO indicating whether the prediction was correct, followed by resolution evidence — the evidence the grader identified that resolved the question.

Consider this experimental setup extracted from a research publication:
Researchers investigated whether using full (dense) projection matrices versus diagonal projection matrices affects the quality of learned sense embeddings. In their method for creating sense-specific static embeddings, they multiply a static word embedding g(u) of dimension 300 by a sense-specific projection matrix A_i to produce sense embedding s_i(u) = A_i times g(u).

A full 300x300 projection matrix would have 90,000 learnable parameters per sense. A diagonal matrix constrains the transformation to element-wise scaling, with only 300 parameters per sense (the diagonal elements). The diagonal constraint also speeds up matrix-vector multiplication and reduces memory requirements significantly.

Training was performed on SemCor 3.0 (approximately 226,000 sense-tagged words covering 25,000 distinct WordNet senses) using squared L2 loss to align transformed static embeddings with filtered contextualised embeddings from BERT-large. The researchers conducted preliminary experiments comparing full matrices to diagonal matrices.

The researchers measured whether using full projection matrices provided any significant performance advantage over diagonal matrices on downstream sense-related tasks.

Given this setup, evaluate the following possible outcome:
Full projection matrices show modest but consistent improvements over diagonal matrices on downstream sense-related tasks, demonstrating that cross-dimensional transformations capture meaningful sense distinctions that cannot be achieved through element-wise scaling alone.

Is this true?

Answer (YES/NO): NO